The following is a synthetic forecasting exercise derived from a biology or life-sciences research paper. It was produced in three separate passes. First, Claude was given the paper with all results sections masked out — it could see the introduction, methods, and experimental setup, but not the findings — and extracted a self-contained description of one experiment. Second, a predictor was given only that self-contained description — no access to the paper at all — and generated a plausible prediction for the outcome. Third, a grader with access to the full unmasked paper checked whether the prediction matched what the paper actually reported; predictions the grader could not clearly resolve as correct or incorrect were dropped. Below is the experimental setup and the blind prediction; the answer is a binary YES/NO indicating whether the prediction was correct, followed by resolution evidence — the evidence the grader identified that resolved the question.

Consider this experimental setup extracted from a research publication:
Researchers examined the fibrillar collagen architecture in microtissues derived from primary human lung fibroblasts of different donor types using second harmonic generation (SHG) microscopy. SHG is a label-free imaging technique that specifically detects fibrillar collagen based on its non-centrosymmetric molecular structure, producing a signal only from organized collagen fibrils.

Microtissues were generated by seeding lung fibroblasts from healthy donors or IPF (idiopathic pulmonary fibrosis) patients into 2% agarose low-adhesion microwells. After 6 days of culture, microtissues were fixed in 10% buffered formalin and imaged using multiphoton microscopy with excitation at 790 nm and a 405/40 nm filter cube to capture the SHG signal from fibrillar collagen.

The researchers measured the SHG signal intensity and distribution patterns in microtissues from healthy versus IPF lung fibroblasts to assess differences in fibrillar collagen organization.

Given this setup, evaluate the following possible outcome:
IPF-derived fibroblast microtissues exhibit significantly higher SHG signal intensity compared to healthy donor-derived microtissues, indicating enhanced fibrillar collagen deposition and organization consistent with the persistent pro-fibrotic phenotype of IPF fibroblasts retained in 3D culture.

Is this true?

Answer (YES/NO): NO